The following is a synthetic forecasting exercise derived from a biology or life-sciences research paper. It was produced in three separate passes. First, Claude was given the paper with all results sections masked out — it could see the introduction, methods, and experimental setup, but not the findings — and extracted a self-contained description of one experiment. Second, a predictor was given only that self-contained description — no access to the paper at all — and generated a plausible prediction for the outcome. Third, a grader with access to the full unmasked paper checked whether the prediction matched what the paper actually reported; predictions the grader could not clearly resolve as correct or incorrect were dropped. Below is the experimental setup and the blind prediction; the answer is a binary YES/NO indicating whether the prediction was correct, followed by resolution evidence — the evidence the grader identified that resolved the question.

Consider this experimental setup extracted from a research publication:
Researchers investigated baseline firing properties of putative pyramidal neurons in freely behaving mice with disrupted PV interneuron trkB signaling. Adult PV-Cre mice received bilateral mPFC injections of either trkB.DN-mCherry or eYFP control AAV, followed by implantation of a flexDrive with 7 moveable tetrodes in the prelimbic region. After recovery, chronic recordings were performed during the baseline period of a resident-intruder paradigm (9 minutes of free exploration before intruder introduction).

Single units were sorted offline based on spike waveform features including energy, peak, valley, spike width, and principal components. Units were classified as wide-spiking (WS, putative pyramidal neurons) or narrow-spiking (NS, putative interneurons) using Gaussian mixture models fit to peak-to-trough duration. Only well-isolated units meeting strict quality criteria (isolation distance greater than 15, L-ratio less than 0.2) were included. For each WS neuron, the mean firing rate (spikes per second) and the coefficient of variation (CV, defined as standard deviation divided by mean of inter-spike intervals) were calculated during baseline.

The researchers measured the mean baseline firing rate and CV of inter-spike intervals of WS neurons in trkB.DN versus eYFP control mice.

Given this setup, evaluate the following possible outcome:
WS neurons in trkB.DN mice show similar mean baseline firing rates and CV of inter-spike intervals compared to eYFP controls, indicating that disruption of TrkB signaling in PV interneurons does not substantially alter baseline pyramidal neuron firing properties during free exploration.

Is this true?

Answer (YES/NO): YES